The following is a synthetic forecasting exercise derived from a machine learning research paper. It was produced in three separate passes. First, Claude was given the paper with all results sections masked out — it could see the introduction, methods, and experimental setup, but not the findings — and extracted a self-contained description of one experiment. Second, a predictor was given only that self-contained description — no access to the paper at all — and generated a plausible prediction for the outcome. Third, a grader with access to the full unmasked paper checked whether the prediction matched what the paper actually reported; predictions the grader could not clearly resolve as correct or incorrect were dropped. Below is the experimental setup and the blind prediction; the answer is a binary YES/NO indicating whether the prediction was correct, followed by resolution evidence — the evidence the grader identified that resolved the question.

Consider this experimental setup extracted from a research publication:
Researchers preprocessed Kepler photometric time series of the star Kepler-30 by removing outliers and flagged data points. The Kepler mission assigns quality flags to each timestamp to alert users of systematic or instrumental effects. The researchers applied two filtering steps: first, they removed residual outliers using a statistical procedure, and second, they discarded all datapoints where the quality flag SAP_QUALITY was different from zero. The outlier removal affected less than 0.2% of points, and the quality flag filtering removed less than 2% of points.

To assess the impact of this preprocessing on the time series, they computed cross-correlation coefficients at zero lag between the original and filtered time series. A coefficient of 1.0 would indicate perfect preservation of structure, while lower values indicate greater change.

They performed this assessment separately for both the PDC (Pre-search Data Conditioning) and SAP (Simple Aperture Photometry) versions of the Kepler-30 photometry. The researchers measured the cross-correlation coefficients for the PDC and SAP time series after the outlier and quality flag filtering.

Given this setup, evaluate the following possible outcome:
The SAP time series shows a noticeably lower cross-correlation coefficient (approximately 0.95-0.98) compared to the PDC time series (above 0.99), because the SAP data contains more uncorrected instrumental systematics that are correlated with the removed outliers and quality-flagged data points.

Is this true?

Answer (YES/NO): NO